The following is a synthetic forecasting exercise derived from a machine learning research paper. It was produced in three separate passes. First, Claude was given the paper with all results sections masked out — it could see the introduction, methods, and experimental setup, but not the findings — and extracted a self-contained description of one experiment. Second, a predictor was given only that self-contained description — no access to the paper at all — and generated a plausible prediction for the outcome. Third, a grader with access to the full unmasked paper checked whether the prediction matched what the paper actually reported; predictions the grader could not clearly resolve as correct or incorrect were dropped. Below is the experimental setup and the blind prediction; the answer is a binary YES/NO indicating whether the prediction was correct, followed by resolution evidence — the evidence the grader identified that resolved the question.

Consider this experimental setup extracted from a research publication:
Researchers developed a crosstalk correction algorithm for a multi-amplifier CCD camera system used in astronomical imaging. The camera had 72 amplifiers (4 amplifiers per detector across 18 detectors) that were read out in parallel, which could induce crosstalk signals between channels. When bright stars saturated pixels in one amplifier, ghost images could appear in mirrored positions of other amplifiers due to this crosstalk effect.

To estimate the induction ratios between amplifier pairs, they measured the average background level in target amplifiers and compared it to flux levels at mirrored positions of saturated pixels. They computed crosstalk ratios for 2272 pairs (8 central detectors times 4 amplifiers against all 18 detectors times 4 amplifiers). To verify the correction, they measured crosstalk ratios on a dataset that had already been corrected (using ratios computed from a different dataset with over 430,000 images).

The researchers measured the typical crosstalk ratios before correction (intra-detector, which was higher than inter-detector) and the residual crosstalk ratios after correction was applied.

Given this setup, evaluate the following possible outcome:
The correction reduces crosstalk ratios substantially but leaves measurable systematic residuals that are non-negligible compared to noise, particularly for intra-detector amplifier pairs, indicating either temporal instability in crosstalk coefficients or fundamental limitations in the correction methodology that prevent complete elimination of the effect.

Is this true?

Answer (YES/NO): NO